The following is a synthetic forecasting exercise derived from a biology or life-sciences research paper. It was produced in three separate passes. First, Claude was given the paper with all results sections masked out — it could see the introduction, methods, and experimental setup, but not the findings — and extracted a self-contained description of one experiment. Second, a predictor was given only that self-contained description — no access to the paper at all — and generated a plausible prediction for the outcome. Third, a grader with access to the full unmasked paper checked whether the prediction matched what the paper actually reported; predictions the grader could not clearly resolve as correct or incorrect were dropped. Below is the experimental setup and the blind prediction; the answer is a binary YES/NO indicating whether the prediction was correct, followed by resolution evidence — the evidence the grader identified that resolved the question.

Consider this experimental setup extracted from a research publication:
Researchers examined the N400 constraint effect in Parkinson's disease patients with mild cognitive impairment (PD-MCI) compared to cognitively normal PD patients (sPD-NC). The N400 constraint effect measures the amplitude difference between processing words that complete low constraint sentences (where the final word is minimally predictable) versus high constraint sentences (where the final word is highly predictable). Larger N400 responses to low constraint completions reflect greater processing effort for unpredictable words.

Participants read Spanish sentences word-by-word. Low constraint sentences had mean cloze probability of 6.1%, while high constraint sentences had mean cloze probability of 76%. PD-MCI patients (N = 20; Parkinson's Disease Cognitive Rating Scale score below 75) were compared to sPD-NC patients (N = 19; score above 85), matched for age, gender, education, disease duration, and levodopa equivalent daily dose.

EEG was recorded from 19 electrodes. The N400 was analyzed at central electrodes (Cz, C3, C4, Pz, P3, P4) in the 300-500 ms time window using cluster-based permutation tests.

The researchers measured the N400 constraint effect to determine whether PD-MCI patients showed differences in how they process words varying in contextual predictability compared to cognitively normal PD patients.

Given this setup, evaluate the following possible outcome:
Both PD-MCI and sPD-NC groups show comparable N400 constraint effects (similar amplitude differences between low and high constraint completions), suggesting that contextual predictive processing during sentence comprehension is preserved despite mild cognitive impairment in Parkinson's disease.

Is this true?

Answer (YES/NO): YES